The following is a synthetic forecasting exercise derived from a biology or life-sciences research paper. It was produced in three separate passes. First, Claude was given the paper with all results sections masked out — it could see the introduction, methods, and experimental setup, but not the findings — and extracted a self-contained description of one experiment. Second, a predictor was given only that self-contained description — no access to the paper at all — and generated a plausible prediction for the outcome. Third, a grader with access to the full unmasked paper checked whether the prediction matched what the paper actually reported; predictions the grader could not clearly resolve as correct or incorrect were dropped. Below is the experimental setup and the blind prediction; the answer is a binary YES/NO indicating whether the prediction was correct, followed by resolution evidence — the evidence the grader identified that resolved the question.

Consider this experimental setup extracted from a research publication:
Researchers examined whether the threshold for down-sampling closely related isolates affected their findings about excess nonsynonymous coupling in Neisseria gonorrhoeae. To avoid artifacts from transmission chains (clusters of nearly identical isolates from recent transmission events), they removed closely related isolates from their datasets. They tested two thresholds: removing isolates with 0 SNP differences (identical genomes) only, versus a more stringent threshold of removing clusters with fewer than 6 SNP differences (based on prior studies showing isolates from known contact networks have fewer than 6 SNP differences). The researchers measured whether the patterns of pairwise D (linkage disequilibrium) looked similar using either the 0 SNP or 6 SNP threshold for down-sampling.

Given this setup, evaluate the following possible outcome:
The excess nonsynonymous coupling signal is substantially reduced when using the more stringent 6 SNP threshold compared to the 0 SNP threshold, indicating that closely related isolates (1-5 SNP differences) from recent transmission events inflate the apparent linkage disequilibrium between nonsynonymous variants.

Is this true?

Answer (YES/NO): NO